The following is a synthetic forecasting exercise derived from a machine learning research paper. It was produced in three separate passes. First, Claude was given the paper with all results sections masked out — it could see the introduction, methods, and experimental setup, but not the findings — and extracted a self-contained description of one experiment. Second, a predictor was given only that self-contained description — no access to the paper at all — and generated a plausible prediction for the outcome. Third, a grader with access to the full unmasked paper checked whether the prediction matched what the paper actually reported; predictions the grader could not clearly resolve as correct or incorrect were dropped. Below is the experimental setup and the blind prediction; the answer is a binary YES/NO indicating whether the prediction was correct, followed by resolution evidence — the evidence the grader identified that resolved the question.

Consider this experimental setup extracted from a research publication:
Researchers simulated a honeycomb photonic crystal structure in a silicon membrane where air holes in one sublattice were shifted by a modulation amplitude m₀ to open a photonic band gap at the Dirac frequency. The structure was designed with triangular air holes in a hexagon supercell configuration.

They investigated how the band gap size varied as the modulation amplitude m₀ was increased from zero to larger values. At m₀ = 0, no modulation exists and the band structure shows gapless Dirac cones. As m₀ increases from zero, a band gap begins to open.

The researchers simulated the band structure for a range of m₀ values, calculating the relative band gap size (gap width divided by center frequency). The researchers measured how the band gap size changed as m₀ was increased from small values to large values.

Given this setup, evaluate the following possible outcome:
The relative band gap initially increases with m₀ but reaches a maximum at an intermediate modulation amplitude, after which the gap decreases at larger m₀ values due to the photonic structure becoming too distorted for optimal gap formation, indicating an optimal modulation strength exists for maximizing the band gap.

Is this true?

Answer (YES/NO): YES